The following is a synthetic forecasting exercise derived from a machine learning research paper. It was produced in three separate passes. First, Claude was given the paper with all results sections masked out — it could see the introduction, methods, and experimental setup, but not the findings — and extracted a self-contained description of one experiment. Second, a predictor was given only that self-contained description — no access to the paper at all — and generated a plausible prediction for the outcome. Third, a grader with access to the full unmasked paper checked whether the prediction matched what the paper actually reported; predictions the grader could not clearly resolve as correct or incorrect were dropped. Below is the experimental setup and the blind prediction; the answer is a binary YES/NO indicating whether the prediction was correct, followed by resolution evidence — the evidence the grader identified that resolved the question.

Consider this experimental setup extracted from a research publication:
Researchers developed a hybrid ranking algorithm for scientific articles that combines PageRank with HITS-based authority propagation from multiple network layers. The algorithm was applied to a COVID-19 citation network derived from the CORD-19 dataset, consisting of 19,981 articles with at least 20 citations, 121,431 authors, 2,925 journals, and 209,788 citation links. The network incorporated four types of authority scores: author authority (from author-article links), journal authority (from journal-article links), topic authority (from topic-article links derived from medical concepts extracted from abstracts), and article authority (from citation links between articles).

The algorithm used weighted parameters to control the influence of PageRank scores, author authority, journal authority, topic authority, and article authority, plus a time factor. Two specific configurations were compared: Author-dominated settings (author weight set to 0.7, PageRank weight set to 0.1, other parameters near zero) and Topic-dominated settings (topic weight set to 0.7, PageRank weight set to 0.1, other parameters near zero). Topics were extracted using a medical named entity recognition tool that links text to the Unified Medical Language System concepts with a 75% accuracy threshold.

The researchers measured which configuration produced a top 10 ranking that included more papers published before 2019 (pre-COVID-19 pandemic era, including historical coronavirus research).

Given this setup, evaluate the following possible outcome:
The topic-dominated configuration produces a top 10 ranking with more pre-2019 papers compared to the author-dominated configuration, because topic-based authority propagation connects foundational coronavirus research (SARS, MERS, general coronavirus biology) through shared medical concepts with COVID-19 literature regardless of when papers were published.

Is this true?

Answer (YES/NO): NO